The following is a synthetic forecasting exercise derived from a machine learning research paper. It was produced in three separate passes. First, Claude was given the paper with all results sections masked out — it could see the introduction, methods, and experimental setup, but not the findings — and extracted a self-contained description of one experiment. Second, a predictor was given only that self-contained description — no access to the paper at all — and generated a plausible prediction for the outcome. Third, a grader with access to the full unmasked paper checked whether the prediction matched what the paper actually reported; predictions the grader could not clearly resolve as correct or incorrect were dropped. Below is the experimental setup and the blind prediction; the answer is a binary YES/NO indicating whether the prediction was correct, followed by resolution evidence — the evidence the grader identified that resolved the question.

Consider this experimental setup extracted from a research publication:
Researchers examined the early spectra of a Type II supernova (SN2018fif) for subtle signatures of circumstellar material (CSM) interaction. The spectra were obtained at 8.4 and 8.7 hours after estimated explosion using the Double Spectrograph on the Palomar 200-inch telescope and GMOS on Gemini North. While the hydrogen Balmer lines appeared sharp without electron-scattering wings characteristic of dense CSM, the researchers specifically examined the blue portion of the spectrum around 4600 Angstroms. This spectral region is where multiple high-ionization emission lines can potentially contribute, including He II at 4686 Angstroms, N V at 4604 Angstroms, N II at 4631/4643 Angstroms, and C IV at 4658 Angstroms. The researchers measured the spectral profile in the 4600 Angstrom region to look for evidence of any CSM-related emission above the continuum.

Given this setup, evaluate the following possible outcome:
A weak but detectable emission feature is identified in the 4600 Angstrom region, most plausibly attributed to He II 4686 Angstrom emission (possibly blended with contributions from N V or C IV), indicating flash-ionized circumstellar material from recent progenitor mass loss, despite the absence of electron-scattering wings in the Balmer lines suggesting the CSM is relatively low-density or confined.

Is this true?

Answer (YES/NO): YES